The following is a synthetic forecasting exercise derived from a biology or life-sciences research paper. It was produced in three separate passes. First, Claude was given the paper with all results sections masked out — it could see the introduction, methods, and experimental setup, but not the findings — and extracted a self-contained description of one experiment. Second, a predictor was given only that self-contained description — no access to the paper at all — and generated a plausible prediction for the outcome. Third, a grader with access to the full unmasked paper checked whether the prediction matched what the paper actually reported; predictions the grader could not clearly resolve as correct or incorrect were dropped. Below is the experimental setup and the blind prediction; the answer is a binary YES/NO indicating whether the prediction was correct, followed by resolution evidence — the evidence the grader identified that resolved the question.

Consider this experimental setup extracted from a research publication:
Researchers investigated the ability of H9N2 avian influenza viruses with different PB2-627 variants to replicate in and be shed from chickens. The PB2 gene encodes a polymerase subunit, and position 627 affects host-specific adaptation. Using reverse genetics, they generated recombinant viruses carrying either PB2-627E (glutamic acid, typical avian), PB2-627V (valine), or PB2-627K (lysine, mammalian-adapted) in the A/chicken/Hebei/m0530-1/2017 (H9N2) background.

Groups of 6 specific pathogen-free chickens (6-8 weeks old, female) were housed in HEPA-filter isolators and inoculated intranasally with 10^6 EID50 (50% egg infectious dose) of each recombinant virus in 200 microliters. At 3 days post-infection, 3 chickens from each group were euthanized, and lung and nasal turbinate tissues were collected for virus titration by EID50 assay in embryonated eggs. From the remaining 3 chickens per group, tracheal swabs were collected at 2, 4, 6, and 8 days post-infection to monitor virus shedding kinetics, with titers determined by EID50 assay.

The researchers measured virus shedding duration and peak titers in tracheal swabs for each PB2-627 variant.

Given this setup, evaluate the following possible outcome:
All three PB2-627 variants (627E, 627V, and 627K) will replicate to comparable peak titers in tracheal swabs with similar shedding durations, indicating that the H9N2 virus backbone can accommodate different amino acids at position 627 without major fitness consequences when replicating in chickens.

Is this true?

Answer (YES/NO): NO